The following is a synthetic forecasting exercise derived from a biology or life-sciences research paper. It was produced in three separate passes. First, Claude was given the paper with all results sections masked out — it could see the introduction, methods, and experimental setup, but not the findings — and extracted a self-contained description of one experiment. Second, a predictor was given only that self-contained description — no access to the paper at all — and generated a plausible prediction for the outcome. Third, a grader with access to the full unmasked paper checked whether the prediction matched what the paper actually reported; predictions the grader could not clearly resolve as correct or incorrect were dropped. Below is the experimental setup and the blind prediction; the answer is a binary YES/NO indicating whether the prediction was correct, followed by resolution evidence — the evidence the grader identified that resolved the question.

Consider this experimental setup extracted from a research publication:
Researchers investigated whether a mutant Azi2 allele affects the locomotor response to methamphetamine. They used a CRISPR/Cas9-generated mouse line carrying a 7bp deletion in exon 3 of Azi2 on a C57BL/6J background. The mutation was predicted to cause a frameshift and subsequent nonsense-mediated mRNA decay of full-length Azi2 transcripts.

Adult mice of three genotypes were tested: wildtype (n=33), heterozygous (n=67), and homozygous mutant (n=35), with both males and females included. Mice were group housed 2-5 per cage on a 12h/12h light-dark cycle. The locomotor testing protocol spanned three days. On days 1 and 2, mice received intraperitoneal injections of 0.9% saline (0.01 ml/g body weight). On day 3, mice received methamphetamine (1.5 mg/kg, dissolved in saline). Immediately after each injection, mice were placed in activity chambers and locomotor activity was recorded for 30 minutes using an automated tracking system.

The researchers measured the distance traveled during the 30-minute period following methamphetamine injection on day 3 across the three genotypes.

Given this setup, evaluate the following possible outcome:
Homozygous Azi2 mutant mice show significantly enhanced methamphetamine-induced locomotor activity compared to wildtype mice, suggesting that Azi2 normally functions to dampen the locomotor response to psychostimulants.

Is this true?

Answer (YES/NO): YES